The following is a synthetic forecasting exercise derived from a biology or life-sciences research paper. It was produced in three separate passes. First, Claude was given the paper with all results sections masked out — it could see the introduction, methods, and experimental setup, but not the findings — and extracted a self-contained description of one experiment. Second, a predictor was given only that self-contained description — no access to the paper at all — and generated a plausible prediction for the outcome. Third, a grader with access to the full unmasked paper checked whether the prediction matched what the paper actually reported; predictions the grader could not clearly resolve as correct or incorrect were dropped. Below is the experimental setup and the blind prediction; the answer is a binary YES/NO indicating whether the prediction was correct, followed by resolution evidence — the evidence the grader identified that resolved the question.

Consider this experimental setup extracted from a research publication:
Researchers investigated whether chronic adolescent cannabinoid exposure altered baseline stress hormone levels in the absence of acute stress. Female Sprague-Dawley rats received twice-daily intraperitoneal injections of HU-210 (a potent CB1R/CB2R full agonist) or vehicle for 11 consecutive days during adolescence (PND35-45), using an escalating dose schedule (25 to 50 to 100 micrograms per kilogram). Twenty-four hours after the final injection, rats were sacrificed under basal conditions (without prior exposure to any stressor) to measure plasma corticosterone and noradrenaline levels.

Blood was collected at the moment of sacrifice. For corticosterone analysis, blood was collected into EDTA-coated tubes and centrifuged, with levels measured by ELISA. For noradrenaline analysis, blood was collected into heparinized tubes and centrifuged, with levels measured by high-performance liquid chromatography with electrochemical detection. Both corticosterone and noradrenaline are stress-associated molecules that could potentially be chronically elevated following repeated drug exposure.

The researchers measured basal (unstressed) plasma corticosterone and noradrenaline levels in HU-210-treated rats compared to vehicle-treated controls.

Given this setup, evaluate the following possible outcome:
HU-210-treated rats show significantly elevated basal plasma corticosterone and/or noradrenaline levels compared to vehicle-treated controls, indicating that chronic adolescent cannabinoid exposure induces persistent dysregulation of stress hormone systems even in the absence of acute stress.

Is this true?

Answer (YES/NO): NO